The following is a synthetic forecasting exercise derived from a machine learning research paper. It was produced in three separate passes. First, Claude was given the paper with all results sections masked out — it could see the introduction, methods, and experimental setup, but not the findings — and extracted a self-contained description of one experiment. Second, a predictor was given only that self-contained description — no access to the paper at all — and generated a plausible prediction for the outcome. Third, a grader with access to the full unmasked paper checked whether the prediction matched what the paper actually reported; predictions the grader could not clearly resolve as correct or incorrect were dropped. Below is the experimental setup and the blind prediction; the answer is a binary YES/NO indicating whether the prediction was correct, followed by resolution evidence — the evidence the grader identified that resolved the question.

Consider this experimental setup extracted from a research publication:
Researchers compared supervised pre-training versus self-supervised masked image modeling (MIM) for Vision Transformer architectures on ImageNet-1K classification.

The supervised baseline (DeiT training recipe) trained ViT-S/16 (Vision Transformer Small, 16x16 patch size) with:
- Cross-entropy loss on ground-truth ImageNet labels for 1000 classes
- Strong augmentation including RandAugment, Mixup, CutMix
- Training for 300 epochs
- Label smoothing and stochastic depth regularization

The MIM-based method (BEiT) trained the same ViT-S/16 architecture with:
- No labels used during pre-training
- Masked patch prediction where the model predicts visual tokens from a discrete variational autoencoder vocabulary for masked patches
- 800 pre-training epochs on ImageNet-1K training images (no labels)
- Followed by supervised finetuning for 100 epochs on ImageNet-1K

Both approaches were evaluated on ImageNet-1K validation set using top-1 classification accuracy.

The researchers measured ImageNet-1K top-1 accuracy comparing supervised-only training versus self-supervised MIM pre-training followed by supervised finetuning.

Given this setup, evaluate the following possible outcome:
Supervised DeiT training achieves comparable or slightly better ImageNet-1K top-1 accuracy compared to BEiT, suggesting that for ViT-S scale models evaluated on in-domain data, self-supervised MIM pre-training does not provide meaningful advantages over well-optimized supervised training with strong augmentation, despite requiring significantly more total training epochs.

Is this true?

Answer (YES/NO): NO